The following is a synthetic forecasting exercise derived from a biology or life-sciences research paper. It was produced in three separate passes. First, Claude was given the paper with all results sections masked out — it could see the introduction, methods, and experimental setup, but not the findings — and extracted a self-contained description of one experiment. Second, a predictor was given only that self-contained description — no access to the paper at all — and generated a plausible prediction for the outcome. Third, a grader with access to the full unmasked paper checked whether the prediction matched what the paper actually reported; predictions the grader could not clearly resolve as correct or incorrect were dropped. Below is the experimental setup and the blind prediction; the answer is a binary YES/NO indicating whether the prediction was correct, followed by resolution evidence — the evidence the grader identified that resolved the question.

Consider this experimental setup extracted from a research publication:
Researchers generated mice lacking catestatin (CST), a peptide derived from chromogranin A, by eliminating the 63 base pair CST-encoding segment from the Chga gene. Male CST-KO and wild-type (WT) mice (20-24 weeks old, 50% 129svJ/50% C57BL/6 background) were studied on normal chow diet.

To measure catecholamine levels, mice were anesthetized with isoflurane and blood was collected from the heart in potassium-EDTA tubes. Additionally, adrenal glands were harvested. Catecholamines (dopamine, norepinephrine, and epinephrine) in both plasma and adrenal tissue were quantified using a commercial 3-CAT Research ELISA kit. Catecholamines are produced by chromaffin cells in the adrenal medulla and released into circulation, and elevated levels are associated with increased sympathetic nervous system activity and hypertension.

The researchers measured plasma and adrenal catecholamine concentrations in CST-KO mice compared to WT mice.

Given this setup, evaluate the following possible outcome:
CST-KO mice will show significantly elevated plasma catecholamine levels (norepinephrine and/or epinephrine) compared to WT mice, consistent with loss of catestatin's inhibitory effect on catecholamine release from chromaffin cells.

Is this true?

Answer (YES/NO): YES